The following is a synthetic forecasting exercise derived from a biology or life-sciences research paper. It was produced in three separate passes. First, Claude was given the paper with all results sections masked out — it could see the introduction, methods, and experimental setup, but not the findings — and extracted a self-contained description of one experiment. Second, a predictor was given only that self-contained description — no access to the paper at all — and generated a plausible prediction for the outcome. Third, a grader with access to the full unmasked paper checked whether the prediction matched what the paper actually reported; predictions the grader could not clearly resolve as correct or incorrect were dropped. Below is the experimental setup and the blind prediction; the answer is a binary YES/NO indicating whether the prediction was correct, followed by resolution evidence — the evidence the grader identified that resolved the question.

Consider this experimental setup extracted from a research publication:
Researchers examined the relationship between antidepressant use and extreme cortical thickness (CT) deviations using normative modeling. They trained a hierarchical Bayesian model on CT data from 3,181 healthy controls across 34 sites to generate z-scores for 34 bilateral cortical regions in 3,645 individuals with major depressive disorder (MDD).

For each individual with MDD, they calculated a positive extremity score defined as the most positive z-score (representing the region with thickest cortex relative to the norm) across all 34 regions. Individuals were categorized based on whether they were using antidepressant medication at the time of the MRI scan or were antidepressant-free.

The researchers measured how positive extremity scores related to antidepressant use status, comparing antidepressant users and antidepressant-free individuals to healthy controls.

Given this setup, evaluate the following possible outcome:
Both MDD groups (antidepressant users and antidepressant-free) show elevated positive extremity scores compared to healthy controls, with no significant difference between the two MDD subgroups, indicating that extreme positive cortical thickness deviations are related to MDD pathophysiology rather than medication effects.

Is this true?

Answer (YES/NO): NO